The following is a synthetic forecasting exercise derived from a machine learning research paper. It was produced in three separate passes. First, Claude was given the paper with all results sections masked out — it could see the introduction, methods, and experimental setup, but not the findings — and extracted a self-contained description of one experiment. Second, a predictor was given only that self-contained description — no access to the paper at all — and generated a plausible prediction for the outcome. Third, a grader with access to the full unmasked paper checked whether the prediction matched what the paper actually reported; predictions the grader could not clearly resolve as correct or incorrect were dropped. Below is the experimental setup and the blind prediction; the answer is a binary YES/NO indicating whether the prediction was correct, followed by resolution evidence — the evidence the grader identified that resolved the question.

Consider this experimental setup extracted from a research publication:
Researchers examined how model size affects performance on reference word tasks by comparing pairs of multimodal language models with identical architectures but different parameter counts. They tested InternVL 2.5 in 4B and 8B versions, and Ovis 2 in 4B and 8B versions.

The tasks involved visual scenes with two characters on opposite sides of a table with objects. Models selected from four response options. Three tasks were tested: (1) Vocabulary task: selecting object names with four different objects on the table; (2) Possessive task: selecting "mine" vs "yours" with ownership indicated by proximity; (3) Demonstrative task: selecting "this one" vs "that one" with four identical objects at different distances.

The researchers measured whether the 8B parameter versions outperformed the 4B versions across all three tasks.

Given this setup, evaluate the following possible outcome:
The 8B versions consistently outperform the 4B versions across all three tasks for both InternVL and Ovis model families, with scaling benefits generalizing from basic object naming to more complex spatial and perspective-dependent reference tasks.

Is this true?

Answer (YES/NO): NO